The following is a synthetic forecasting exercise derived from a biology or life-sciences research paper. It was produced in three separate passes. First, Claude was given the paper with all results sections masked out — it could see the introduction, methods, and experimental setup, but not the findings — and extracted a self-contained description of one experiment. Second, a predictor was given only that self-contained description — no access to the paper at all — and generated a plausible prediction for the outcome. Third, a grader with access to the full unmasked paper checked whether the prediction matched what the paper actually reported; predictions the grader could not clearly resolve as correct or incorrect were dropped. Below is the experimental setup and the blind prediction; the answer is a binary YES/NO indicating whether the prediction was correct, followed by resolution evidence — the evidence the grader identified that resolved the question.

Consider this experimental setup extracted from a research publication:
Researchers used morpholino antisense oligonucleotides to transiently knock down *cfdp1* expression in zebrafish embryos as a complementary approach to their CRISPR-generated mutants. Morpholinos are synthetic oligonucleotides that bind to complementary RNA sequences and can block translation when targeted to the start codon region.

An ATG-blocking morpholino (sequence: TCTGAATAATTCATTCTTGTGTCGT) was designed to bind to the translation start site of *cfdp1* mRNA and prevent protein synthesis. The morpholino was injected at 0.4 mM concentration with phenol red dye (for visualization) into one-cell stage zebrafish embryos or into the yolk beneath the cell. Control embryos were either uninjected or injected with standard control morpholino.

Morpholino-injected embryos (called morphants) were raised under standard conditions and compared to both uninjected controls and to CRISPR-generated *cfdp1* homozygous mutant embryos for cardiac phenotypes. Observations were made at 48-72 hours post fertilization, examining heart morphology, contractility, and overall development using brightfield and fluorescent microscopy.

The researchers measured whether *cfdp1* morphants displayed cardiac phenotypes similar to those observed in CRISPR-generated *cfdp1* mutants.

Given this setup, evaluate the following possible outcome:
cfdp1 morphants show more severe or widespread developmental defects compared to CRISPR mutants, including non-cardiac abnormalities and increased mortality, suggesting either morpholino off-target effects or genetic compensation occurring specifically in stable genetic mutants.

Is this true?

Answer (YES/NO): YES